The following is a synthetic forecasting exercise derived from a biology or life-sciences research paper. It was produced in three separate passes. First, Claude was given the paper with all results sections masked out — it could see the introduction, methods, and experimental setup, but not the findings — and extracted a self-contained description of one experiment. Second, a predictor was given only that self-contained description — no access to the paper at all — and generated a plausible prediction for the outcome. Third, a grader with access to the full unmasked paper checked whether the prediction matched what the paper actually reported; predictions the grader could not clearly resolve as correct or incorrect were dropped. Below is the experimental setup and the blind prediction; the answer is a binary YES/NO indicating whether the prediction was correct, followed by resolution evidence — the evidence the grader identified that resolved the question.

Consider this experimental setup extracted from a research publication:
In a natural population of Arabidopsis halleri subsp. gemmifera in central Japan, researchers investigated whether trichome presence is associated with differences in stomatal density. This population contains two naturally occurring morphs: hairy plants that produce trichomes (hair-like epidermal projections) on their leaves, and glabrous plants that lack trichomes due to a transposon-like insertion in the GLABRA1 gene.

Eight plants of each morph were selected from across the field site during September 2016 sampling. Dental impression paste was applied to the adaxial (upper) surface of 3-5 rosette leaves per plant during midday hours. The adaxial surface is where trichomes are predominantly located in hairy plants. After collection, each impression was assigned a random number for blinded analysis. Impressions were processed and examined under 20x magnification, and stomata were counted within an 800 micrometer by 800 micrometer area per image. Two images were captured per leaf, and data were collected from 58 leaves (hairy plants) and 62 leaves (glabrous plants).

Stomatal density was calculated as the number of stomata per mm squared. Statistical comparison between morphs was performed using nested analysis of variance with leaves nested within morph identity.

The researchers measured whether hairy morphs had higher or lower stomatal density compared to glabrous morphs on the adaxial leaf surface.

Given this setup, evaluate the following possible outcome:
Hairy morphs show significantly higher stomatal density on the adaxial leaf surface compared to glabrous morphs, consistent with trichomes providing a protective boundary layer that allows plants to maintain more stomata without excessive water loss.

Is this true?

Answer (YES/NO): NO